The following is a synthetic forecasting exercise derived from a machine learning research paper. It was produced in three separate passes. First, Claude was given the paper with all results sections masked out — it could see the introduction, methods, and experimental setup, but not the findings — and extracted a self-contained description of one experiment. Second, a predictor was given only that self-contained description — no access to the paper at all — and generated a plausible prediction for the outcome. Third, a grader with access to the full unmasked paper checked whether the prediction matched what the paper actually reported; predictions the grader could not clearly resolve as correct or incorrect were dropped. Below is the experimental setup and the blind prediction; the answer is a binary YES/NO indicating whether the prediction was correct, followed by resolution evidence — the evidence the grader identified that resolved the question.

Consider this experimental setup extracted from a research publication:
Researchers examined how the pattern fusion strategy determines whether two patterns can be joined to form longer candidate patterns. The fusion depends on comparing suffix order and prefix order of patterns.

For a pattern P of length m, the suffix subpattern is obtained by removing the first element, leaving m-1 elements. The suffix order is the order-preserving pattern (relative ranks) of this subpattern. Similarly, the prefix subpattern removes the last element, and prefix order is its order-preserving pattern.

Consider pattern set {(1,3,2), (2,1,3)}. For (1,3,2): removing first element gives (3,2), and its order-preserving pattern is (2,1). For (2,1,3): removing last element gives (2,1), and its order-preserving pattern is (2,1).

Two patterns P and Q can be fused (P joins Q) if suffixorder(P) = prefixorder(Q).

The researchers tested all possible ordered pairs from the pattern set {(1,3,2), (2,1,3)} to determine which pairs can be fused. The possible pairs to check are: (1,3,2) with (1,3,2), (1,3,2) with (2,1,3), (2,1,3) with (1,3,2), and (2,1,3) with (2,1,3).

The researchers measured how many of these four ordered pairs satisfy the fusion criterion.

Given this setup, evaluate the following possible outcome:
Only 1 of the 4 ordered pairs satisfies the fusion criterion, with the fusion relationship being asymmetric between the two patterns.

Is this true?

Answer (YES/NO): NO